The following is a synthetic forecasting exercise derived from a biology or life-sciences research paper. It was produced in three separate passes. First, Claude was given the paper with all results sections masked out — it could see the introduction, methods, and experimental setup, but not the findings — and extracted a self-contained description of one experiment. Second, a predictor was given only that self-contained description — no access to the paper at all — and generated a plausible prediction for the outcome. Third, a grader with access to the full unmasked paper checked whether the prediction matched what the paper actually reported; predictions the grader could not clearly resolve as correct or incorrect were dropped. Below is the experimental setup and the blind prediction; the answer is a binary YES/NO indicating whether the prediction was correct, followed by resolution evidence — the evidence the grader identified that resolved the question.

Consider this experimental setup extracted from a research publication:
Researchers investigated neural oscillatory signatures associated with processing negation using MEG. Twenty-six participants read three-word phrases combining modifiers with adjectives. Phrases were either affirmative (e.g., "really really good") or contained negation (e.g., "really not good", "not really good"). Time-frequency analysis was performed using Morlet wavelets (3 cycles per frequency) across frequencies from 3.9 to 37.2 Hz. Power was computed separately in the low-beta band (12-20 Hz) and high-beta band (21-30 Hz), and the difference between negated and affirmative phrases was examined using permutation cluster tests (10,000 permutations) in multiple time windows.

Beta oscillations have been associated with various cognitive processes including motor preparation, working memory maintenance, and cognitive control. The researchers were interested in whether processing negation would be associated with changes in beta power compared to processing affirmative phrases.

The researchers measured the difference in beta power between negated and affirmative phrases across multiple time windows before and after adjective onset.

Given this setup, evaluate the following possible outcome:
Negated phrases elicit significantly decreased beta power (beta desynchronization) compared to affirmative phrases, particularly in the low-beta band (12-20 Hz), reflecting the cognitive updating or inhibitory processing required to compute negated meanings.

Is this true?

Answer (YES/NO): NO